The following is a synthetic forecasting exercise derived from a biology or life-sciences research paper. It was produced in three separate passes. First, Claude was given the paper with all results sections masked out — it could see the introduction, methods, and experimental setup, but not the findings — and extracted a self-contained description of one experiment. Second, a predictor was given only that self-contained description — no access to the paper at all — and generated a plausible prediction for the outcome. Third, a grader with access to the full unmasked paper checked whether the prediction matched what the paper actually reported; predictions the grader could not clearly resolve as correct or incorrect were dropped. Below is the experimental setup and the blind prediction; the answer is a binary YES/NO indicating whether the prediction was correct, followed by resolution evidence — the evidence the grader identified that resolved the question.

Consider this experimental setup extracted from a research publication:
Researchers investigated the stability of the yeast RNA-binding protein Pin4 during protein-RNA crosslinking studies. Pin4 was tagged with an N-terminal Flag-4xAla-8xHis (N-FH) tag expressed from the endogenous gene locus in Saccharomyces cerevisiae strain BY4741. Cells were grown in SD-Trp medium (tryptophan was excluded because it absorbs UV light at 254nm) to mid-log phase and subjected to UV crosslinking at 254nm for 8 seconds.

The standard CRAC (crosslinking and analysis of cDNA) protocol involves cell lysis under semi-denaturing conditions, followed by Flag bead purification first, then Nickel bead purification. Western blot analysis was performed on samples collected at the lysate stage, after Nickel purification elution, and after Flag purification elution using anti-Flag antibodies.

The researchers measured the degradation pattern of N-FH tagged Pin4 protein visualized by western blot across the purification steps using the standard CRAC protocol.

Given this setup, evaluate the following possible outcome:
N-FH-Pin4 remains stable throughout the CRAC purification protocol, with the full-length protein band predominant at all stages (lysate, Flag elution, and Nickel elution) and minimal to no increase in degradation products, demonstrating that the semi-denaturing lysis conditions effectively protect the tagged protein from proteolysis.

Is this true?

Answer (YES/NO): NO